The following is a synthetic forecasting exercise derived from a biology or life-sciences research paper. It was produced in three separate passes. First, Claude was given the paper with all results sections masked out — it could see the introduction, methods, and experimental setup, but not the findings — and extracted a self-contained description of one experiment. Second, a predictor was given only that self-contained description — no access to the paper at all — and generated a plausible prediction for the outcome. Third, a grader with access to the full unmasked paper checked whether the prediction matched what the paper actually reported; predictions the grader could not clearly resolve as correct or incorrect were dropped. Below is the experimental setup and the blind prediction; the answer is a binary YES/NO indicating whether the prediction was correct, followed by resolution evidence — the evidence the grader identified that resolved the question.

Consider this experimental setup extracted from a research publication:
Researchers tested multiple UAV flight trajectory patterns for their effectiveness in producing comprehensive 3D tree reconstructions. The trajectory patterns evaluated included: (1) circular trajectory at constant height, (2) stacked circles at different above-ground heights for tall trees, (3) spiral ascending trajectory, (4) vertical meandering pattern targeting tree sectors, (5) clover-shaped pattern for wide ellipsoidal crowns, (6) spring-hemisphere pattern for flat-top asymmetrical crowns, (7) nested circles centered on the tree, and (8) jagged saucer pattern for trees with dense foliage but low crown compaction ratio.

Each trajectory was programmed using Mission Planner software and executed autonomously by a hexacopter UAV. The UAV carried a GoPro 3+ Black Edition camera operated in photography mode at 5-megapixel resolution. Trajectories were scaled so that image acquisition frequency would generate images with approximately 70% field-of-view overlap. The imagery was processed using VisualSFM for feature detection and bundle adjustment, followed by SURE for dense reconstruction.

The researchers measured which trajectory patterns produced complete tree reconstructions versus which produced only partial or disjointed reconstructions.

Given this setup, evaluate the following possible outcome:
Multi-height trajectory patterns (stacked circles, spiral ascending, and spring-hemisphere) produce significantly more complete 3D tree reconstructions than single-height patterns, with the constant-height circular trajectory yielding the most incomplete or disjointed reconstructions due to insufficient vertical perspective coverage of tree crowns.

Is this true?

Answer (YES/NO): NO